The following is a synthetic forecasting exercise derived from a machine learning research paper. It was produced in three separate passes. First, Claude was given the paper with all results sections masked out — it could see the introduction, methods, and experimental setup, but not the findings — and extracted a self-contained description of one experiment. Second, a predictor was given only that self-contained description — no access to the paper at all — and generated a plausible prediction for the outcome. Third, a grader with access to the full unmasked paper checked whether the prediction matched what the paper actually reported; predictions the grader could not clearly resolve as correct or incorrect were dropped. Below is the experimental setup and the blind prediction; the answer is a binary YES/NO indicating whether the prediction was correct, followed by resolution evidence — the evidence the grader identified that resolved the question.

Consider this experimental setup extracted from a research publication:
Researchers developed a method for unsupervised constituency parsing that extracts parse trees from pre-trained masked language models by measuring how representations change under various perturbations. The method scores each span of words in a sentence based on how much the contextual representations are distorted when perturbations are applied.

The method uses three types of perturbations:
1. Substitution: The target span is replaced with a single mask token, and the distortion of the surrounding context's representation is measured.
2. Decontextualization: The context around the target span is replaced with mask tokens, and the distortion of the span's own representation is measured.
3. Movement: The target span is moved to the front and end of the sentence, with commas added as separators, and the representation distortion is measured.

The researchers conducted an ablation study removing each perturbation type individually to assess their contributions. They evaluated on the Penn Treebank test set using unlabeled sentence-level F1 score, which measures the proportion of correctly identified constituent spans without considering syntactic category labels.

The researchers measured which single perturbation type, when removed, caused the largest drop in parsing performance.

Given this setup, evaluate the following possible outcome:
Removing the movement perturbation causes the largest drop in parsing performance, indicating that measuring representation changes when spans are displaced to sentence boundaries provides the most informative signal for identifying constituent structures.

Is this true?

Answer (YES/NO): YES